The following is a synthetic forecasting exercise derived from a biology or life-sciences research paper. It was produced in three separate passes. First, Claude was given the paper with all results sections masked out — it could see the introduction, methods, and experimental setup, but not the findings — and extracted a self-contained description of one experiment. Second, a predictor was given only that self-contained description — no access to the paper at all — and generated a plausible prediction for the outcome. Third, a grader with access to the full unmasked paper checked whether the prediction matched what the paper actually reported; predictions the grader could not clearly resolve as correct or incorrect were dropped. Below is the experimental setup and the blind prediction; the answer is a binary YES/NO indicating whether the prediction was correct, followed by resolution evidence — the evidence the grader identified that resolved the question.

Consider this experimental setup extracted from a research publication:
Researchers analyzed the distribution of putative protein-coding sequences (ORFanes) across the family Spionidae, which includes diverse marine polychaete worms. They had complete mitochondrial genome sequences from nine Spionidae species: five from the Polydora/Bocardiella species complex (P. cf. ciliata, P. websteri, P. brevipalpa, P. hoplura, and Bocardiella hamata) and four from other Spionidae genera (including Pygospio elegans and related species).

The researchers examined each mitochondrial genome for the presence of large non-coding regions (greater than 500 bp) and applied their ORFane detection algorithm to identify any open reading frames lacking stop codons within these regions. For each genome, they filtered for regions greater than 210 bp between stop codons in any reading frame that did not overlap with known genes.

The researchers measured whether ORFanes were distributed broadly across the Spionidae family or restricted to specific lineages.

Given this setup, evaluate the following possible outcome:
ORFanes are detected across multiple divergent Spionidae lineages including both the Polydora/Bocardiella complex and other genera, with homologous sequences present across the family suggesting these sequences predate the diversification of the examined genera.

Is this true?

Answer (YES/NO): NO